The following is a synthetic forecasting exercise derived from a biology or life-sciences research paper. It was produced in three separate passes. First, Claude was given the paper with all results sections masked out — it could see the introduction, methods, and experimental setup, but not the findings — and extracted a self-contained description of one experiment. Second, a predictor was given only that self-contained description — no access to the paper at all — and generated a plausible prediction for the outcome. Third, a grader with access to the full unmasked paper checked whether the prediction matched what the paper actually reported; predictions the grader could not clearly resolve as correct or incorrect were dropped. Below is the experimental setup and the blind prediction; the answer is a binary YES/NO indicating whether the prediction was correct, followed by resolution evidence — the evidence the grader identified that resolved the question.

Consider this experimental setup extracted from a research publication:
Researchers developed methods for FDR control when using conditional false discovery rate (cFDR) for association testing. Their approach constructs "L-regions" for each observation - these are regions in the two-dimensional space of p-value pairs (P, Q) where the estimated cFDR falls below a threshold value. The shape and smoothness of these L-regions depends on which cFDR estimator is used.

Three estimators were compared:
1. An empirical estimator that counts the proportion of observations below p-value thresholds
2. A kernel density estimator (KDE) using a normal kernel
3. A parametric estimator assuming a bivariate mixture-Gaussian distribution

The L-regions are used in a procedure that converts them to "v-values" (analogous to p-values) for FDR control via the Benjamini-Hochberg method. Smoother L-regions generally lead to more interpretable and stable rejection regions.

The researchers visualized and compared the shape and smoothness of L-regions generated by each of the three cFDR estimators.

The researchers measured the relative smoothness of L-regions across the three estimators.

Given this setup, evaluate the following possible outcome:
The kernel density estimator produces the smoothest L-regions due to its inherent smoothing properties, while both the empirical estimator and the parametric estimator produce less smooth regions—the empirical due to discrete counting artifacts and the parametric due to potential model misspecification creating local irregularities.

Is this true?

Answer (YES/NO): NO